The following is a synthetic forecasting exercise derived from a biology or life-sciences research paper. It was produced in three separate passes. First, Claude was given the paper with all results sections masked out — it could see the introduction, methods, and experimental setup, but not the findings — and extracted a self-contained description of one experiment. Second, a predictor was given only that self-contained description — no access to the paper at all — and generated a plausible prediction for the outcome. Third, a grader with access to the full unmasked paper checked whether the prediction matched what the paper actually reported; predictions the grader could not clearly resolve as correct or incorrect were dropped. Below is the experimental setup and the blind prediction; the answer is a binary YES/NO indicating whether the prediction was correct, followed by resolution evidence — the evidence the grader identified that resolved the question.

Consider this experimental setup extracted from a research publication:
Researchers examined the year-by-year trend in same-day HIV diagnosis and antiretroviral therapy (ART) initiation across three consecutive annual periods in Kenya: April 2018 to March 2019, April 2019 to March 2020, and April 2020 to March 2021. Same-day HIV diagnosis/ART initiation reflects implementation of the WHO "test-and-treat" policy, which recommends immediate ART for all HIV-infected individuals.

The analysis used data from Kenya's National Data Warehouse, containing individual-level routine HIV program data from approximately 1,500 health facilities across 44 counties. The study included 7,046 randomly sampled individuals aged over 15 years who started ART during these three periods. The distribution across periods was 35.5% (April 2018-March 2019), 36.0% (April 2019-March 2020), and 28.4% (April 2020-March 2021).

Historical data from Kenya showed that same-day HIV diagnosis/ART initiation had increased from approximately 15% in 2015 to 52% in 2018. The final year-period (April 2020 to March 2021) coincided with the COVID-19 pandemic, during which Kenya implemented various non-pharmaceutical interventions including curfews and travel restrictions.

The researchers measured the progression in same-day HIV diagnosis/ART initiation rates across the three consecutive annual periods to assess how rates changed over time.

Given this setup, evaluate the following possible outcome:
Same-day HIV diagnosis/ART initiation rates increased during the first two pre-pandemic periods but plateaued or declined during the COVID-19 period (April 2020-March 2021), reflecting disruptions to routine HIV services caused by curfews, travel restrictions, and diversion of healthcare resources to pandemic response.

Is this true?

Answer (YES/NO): NO